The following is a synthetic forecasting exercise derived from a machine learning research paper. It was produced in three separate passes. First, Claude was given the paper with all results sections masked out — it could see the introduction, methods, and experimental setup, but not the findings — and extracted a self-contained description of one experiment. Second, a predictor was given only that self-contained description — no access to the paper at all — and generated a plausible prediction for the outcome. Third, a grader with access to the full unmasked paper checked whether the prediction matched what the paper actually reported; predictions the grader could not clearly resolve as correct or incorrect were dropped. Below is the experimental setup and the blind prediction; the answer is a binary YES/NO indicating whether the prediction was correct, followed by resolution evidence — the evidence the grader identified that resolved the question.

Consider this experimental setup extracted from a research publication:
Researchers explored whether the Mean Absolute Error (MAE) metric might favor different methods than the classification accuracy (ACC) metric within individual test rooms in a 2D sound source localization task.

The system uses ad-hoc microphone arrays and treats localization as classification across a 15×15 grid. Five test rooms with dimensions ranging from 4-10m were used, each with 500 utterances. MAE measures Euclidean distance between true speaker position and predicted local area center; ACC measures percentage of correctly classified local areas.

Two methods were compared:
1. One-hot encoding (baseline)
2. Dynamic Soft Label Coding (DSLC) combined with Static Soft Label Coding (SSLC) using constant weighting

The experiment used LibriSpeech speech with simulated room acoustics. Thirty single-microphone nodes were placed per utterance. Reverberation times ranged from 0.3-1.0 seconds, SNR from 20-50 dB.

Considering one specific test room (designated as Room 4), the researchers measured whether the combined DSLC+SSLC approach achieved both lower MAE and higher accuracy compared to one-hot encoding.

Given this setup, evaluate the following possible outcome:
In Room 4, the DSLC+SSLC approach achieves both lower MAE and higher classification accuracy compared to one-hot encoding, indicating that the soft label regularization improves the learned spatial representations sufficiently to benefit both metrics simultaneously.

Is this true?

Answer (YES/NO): NO